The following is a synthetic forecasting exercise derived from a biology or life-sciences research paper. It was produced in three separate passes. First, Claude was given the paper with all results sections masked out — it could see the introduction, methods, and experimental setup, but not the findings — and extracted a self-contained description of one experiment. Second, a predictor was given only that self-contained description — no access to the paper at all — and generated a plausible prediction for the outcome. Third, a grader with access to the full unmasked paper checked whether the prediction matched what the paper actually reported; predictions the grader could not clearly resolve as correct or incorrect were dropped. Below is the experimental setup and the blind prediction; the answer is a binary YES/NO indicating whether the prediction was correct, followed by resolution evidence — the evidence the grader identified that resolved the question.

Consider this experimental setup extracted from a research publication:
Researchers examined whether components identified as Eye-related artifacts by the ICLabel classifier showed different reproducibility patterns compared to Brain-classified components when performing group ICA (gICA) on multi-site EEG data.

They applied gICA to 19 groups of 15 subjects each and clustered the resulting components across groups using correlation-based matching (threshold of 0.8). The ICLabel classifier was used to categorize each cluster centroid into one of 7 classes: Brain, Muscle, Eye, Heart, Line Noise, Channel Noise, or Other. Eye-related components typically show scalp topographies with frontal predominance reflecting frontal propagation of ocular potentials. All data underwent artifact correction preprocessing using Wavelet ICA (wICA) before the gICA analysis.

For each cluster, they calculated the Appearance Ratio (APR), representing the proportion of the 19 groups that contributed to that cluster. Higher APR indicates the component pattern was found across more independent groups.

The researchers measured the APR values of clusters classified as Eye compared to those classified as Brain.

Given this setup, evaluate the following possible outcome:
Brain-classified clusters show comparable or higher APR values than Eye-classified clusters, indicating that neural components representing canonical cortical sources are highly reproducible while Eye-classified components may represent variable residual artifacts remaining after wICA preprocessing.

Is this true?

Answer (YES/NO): NO